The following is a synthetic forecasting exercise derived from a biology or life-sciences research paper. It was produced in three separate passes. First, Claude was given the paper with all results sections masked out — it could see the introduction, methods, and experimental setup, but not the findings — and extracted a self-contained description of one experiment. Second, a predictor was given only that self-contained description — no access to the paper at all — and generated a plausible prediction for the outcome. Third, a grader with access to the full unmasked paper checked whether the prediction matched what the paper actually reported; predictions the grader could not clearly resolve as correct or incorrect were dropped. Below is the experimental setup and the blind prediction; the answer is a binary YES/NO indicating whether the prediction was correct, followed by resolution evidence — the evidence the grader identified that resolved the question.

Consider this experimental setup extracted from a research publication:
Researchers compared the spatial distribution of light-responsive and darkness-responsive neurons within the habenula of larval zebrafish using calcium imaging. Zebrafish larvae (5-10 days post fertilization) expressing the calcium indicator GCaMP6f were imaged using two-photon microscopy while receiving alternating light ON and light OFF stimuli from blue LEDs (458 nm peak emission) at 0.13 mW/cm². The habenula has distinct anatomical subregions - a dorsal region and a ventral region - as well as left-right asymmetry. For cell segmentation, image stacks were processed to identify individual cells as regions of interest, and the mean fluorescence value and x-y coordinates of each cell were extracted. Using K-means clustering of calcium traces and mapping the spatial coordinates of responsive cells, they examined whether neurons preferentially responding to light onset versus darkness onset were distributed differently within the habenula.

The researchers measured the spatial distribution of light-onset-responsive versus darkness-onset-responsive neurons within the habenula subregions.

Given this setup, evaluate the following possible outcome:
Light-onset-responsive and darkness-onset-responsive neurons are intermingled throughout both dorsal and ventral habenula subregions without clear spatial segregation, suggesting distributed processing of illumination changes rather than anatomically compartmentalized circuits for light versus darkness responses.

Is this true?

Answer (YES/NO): NO